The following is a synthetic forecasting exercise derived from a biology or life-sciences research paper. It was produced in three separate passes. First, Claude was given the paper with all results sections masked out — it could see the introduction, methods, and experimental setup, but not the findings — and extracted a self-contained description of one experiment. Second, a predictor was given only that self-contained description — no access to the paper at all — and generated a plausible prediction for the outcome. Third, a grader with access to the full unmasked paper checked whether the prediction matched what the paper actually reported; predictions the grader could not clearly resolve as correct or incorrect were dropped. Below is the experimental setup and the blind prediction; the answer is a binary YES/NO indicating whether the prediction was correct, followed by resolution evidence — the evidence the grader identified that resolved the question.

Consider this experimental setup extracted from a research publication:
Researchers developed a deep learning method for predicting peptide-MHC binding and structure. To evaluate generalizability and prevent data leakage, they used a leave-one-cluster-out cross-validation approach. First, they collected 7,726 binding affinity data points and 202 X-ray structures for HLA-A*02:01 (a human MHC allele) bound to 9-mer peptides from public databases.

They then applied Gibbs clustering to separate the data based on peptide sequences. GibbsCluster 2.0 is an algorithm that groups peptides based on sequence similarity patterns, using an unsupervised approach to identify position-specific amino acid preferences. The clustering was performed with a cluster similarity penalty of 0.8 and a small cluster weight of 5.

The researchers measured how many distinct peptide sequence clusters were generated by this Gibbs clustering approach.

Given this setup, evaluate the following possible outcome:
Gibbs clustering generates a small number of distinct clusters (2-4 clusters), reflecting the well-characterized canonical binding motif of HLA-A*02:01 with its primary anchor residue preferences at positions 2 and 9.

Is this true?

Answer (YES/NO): NO